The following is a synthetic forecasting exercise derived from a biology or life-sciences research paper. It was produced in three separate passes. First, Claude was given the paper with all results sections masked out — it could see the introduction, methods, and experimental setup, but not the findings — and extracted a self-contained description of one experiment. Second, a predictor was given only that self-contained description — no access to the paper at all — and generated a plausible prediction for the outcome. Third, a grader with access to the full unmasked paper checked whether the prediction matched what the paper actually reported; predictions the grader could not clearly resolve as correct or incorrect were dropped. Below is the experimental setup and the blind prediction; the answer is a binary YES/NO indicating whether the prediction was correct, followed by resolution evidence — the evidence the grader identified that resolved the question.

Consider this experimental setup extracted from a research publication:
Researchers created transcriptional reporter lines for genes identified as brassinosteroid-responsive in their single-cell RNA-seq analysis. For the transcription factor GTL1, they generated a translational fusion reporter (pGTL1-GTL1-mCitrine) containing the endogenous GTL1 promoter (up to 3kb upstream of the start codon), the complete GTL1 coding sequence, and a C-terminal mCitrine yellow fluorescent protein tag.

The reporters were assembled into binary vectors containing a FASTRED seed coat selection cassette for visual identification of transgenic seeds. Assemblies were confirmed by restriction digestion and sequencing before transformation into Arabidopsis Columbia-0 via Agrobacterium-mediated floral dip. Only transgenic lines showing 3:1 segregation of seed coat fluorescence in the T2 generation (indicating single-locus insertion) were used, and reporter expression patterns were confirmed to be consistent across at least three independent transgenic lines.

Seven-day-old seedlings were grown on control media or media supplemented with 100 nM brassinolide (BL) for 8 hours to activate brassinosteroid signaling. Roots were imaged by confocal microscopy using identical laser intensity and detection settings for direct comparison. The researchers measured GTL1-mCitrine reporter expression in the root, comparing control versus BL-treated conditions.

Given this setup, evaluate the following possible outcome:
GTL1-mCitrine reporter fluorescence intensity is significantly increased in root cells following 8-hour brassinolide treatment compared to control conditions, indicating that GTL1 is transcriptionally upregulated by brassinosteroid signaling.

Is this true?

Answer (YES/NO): YES